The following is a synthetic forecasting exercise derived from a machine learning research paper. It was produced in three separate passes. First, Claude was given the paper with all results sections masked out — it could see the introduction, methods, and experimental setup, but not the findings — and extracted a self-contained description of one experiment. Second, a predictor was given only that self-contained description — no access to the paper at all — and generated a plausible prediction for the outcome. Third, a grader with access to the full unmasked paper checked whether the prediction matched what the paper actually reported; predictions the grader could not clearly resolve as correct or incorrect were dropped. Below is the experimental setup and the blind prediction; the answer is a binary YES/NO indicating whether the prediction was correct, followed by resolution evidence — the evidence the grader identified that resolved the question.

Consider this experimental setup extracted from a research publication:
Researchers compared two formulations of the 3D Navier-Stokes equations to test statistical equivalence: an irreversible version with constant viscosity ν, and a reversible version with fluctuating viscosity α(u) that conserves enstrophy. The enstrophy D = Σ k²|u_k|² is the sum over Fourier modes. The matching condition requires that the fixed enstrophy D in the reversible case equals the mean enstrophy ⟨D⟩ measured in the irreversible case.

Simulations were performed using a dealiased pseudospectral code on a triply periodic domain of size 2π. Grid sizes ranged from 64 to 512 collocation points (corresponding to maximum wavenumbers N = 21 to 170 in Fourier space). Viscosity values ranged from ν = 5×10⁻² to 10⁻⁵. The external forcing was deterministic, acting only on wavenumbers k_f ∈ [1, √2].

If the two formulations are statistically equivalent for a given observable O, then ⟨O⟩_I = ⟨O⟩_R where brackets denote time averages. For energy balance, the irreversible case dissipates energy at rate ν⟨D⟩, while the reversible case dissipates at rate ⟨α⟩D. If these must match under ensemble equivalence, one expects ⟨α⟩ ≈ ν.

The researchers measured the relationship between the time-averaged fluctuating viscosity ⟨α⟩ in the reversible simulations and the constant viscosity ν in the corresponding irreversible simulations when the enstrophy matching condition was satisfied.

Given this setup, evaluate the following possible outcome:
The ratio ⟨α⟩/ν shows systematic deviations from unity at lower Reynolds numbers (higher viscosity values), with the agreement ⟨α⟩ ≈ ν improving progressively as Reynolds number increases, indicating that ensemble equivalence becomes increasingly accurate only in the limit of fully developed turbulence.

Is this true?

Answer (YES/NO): NO